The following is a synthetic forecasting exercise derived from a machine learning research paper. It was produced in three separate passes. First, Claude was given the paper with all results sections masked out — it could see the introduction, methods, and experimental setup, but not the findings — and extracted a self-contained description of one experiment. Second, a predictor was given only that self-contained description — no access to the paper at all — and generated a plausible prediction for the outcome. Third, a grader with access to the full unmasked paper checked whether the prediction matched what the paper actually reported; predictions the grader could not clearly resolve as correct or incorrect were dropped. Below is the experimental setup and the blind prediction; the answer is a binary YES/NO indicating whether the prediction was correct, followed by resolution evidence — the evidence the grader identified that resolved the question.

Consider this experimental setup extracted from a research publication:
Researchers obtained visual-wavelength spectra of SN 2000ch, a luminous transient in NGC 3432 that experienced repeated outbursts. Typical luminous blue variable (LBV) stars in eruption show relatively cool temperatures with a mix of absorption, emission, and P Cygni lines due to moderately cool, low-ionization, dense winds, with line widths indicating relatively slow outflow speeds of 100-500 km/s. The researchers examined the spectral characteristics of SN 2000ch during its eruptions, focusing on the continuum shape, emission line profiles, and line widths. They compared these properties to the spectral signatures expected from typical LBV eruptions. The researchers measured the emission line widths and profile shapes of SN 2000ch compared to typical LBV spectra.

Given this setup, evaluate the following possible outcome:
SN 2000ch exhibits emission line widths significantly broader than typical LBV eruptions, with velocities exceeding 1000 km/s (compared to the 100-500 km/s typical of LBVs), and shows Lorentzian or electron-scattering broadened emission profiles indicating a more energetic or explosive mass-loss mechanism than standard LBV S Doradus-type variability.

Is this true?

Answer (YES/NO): YES